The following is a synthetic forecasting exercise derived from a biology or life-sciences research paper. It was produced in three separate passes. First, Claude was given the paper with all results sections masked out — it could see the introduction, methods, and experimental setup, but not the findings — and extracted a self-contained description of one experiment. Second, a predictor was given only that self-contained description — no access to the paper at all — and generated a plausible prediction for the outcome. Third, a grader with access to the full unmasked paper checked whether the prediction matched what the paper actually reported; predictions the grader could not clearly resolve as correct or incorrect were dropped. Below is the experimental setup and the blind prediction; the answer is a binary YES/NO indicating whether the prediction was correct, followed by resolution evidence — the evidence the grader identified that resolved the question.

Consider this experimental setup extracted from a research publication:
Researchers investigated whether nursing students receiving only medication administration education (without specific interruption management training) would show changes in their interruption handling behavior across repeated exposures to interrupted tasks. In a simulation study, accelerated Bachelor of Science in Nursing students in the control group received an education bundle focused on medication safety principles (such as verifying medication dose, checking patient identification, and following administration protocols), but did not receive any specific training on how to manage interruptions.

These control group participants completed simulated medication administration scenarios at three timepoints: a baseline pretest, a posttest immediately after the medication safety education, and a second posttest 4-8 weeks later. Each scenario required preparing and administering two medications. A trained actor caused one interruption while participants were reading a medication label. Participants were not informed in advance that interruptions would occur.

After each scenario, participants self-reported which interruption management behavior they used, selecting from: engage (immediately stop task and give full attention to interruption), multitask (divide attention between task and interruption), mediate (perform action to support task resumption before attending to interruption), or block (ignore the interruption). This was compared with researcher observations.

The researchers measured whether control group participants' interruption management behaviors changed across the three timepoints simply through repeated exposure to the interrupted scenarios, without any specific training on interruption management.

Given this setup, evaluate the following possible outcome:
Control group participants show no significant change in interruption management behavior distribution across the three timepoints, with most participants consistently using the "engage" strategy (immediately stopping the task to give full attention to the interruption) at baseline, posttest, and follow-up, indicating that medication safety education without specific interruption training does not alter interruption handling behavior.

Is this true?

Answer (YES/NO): NO